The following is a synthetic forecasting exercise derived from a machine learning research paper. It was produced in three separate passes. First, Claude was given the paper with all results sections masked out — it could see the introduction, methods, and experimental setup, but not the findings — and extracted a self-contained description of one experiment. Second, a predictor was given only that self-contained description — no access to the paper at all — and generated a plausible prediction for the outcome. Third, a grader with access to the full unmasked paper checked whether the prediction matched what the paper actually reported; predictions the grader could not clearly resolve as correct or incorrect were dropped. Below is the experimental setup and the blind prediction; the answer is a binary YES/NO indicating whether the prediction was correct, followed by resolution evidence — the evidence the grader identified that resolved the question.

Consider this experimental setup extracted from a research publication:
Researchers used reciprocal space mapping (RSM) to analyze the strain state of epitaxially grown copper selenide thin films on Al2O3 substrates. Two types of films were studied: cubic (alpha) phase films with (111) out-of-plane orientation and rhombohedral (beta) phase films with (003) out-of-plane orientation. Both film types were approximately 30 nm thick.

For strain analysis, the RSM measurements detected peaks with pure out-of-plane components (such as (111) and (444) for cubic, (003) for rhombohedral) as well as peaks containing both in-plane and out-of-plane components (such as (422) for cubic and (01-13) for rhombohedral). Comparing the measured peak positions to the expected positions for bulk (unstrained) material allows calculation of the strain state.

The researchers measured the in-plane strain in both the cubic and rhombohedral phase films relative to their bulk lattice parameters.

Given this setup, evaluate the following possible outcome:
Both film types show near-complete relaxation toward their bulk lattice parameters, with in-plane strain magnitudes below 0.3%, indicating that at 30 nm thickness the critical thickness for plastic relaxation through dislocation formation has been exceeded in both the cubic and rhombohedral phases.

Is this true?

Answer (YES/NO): YES